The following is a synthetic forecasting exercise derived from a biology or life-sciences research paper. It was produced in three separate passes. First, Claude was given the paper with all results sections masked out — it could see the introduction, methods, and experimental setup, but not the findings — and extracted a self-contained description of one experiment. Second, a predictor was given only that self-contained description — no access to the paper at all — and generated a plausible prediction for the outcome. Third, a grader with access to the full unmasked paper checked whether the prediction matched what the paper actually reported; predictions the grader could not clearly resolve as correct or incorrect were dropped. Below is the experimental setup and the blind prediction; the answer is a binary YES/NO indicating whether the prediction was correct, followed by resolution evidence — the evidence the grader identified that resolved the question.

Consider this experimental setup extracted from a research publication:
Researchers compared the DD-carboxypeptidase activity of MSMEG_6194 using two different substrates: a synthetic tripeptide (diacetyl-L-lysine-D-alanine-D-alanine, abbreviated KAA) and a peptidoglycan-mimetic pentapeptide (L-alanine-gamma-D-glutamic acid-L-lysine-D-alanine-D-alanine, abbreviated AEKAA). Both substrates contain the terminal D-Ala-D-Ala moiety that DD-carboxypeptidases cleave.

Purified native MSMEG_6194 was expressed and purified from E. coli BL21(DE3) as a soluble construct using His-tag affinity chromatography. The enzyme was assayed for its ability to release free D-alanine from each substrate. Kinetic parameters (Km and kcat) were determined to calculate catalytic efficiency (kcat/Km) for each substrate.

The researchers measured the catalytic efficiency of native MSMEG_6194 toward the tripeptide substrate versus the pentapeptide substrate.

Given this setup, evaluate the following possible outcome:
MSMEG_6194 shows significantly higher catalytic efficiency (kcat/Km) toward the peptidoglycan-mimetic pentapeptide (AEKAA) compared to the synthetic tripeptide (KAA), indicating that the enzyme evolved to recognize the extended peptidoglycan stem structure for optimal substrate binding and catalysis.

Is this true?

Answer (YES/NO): YES